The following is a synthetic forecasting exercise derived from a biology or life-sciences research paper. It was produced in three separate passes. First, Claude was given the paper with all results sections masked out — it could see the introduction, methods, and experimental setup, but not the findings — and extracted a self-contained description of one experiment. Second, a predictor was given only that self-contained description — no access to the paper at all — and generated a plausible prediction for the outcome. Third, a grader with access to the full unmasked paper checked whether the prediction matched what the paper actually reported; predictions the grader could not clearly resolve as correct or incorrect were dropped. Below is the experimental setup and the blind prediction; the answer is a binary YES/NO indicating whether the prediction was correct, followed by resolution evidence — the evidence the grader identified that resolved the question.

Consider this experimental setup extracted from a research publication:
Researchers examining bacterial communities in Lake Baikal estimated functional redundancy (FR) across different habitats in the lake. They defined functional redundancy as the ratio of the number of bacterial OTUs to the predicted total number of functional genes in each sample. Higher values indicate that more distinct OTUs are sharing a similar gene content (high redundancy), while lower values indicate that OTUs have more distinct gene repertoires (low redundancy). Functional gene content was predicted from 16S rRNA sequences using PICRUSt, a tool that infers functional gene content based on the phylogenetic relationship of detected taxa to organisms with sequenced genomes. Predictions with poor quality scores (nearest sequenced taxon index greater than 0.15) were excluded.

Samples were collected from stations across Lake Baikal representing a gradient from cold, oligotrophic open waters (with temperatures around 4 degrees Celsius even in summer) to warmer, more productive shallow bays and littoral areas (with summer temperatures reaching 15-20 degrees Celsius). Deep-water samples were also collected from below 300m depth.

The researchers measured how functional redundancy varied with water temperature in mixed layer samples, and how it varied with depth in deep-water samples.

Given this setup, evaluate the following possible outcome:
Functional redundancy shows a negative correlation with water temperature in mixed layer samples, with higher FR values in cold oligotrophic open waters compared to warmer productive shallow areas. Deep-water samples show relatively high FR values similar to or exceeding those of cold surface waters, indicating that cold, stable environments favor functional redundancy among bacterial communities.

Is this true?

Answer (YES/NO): NO